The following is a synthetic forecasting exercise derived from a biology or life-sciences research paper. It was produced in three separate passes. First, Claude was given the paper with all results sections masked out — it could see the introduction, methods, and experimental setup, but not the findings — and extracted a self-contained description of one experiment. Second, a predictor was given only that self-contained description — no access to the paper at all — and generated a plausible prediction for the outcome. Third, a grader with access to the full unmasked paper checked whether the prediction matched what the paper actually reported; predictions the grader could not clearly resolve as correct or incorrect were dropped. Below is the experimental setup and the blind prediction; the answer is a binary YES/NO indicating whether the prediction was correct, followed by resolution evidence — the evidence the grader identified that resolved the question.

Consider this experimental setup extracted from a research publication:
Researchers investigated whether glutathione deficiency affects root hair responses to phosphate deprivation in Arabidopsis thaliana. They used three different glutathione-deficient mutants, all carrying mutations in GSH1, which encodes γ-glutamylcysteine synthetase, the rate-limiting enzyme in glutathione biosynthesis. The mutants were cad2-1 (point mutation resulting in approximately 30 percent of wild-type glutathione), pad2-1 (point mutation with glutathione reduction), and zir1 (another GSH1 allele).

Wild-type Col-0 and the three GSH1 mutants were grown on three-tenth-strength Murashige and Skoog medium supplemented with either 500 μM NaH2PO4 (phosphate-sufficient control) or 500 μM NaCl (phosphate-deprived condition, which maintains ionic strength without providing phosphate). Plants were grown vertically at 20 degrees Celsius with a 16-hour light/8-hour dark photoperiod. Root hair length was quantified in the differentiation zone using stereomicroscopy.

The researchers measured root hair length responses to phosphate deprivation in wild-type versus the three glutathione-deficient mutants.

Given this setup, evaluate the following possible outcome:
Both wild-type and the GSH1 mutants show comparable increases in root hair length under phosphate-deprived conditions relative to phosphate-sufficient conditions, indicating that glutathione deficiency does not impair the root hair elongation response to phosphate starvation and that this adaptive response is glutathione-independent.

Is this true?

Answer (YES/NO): NO